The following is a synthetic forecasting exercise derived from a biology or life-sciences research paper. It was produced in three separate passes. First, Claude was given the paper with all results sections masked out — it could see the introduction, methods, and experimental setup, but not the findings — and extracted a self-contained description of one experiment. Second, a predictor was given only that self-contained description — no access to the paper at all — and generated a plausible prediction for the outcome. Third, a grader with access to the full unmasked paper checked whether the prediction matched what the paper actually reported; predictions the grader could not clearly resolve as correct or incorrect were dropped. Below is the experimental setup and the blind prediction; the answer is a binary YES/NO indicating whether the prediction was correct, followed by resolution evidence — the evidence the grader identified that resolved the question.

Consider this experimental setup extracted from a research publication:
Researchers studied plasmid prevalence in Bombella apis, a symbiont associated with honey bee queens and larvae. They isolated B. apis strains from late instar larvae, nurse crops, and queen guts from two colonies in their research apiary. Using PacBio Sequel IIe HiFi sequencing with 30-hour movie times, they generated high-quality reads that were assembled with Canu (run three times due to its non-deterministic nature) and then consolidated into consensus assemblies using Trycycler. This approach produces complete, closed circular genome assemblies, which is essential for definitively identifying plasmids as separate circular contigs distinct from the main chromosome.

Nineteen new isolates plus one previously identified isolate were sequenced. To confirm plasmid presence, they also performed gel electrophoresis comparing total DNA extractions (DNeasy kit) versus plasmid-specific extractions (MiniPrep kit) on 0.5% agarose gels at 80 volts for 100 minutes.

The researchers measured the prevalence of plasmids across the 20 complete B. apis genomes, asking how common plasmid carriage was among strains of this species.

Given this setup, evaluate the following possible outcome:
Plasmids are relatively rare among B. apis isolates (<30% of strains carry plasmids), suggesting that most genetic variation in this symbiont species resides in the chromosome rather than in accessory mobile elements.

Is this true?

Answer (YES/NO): YES